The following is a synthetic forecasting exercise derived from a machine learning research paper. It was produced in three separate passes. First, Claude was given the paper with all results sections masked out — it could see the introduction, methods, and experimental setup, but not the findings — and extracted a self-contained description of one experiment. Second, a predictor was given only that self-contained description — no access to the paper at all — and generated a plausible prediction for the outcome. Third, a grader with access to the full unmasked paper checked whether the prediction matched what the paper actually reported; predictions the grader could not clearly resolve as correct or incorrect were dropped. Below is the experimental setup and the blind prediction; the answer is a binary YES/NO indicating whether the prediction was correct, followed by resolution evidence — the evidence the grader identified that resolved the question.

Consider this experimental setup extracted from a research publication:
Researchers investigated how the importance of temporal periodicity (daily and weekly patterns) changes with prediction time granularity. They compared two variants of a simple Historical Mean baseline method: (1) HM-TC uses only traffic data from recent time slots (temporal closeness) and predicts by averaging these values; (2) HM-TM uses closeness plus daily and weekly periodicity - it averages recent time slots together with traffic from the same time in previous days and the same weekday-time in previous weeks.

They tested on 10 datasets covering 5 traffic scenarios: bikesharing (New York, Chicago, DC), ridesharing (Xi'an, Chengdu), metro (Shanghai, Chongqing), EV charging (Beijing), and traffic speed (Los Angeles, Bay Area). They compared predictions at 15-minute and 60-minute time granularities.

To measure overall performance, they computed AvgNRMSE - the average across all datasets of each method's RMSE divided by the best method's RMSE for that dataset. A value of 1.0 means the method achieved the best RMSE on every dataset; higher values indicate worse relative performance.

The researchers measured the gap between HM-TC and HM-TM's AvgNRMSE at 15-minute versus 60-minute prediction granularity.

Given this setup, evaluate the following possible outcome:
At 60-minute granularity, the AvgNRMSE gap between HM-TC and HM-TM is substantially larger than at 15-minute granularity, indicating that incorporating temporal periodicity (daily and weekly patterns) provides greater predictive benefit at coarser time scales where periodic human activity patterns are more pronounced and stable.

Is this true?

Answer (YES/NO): YES